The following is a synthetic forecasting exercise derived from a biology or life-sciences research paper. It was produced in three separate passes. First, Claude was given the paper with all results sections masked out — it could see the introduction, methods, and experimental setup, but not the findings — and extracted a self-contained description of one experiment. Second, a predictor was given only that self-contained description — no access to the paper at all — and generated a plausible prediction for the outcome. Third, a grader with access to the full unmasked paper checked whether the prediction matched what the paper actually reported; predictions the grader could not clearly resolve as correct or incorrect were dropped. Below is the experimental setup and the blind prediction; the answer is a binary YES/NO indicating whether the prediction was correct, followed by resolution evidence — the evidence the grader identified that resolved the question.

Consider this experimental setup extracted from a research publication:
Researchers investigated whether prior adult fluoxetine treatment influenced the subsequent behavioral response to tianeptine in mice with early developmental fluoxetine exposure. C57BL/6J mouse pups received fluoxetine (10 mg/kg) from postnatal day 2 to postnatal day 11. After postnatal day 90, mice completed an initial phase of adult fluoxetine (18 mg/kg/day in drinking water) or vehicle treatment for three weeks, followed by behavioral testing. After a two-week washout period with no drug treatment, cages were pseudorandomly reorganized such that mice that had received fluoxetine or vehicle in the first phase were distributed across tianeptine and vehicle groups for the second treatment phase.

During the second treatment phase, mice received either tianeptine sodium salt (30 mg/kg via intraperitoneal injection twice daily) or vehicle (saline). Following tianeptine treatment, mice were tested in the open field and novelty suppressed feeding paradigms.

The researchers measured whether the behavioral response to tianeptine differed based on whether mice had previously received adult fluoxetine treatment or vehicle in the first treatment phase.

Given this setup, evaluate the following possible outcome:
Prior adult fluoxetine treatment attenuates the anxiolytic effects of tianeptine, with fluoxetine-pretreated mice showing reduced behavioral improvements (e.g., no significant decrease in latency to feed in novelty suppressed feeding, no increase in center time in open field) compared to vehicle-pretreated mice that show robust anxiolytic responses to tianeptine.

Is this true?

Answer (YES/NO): NO